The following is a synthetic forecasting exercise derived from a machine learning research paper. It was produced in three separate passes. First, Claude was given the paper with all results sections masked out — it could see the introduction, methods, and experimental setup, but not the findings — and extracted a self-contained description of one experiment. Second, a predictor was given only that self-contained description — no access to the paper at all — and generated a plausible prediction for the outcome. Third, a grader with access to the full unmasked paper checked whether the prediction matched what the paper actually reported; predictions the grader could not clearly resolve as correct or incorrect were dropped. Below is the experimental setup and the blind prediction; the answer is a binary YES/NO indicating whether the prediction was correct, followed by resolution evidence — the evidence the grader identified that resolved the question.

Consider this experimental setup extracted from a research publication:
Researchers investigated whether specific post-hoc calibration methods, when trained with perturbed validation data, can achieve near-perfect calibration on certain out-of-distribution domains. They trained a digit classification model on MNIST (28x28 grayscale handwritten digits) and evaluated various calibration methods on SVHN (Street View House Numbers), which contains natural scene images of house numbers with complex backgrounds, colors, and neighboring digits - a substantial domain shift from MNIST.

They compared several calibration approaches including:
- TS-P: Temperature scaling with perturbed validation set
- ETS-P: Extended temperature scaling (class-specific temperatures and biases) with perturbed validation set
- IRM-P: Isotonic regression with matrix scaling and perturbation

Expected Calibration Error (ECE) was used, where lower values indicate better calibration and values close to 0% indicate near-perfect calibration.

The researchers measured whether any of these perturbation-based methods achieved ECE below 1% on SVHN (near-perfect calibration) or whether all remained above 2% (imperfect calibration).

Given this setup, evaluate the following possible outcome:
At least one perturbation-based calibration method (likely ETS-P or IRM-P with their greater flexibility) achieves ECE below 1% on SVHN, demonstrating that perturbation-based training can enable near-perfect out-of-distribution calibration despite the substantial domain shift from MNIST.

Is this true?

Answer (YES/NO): YES